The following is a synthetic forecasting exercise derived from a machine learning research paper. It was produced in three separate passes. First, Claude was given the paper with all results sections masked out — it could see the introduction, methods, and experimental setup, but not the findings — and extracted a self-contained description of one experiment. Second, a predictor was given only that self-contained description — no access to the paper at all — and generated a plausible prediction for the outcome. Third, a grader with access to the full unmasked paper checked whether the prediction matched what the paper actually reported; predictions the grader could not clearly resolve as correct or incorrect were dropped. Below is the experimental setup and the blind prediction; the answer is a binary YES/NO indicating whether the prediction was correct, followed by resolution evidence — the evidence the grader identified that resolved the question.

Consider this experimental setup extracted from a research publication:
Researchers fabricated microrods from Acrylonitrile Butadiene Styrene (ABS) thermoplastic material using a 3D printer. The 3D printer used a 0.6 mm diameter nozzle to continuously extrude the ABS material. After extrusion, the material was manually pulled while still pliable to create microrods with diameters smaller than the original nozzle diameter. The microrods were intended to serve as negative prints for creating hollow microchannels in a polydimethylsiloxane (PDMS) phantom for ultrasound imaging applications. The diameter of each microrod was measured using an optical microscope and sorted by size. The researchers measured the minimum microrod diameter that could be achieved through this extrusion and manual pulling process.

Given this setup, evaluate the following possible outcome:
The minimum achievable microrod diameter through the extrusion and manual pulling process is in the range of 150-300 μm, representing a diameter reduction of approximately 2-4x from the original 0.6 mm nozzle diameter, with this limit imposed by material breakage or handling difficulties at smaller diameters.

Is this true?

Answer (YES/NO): NO